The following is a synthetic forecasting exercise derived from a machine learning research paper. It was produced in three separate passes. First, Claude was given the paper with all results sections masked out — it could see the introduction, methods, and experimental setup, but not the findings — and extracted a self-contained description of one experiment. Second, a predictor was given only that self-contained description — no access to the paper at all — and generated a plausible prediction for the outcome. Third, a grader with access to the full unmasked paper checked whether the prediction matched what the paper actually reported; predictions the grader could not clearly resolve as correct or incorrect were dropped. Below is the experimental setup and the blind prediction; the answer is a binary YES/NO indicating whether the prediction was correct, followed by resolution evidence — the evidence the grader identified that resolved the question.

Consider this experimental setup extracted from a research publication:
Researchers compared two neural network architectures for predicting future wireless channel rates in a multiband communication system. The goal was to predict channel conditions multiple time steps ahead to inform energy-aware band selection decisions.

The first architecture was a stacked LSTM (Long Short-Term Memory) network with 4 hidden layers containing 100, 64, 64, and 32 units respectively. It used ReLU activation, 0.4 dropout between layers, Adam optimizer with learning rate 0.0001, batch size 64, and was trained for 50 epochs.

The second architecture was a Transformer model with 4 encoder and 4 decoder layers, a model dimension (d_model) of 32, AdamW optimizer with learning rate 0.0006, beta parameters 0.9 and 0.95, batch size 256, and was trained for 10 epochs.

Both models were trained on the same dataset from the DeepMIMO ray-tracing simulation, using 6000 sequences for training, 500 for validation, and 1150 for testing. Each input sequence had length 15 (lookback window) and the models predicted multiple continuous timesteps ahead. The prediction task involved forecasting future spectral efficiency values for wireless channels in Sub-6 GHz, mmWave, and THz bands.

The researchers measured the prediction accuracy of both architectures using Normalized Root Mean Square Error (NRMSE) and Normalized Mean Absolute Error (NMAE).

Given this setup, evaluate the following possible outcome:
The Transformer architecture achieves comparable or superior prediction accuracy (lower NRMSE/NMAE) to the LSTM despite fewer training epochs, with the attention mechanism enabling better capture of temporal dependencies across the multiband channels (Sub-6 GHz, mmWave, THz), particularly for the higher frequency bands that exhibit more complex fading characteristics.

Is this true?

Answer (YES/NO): NO